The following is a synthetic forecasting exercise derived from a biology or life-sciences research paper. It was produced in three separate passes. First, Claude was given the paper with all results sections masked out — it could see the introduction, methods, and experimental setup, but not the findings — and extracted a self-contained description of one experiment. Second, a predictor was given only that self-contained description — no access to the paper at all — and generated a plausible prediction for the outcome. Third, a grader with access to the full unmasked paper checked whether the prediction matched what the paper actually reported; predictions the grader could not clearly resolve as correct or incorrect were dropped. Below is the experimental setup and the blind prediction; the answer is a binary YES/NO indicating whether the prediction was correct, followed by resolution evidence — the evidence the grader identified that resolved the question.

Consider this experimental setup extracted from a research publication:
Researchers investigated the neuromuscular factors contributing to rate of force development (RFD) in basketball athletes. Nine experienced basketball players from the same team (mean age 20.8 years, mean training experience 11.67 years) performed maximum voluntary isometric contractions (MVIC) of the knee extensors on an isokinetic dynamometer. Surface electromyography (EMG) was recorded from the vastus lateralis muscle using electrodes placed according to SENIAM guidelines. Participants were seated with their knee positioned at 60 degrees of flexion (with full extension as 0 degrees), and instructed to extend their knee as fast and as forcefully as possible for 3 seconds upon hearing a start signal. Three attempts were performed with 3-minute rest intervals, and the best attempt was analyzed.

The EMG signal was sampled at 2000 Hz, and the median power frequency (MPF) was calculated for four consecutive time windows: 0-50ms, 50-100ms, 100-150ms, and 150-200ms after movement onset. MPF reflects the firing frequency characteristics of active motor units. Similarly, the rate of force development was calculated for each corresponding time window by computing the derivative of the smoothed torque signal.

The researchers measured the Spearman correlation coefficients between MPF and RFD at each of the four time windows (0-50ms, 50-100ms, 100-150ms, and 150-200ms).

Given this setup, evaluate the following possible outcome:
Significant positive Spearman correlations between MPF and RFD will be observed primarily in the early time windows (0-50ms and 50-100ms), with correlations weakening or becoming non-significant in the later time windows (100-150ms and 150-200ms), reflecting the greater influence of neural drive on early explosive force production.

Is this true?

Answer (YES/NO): NO